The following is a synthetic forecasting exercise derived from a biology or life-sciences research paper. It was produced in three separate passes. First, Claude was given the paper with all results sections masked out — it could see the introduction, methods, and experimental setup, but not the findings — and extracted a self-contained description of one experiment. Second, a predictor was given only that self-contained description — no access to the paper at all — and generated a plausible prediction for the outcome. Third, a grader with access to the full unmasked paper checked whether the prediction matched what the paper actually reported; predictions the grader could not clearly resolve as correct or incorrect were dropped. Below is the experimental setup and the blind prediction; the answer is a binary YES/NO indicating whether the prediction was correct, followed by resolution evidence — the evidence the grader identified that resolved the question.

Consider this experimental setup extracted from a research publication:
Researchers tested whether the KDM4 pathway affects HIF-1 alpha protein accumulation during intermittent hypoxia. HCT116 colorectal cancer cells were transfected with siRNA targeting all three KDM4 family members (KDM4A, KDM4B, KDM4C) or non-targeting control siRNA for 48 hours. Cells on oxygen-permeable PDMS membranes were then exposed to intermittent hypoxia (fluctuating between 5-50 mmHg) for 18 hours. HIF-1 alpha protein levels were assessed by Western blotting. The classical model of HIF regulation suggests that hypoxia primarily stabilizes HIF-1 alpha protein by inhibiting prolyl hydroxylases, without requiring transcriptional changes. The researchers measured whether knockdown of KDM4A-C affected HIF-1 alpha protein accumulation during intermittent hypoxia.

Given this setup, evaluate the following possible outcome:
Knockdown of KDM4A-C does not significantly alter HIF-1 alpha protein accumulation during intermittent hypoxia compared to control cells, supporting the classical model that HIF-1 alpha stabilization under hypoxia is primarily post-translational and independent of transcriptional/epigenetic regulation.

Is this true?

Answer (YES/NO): NO